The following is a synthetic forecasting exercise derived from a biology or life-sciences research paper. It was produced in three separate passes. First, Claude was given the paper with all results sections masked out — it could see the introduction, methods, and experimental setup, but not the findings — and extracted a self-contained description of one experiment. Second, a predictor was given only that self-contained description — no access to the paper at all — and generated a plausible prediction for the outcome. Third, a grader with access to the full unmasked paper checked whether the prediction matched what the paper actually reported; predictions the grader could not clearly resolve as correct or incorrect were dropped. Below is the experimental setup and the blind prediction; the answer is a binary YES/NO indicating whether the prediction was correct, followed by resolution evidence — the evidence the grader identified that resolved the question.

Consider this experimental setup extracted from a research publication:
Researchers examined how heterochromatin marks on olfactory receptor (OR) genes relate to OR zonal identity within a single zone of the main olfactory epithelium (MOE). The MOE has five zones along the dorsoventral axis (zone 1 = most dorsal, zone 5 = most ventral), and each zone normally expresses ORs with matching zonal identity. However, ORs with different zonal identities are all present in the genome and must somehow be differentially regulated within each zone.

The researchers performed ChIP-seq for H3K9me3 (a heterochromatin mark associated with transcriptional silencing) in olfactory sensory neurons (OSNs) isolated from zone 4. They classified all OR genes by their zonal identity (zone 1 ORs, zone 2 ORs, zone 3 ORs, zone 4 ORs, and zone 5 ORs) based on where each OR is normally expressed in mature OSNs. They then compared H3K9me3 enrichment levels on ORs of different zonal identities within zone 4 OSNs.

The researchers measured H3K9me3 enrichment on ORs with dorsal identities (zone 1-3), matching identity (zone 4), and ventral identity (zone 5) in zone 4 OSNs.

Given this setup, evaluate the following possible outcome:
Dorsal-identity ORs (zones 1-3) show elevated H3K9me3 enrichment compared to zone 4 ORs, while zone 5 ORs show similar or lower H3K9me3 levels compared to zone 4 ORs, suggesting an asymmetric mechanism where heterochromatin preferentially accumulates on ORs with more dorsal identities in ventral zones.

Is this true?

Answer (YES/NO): YES